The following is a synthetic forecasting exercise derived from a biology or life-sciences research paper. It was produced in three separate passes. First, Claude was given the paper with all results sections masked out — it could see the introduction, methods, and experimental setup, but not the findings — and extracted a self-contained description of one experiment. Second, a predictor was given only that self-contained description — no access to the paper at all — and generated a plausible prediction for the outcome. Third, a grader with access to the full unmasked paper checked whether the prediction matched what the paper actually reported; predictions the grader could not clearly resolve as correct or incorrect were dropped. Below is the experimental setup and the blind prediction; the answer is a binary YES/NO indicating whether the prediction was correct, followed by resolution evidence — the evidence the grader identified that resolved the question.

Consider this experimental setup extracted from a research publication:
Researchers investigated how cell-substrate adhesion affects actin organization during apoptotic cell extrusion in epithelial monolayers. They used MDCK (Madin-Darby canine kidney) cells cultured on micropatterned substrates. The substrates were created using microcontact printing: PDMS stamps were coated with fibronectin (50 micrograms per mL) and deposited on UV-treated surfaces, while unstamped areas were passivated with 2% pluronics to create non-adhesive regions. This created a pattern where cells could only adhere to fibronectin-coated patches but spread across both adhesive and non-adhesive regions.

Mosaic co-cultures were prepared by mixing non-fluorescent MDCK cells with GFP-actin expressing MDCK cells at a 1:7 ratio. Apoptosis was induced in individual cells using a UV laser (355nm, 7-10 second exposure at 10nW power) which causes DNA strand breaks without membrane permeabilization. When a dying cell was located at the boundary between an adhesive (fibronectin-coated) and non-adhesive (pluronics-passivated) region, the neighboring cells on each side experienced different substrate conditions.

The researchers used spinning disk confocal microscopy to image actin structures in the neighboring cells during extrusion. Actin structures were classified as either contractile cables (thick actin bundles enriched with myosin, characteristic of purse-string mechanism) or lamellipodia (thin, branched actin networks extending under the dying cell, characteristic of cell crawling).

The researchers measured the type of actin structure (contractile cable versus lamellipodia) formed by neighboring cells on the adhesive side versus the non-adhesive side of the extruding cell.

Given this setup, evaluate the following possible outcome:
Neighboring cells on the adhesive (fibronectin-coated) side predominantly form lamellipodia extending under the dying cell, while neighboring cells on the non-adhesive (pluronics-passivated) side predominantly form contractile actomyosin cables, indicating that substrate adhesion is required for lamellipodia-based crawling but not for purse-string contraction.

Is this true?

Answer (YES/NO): YES